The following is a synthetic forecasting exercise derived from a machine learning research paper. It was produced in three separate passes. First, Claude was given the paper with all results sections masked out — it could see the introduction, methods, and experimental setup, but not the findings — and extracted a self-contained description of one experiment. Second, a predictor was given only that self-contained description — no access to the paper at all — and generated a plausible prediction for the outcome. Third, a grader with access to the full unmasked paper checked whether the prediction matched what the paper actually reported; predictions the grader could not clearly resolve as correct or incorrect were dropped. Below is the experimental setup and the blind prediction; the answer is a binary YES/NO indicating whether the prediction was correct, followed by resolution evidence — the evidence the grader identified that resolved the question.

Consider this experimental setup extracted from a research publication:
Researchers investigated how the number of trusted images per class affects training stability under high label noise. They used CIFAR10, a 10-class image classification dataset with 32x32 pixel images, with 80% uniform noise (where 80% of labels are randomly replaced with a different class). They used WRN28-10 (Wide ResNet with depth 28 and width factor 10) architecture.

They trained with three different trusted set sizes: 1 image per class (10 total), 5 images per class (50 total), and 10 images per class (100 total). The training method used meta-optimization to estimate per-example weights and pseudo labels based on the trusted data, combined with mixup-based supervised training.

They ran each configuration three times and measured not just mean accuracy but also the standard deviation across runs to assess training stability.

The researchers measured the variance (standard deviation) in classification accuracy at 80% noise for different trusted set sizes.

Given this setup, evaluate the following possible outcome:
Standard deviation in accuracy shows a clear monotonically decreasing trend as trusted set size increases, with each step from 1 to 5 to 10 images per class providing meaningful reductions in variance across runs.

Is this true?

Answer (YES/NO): YES